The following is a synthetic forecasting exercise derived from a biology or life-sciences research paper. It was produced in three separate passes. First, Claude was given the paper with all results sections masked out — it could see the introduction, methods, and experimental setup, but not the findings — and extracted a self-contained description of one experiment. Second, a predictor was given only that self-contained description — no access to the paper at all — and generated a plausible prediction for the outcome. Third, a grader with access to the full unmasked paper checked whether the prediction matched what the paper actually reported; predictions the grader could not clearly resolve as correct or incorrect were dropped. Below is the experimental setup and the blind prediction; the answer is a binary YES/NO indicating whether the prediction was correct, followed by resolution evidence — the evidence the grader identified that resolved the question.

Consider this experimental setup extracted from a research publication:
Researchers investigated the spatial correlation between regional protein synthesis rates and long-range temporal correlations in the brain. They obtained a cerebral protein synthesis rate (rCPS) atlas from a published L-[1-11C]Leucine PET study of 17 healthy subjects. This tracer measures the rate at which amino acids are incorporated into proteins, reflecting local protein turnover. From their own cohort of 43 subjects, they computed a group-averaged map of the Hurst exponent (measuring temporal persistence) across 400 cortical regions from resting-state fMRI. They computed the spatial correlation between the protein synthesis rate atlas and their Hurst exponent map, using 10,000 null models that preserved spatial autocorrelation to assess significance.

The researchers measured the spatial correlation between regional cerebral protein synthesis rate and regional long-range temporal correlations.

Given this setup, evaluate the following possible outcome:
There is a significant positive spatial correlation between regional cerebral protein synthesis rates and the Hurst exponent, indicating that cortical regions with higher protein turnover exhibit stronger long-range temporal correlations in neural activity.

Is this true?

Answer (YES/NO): YES